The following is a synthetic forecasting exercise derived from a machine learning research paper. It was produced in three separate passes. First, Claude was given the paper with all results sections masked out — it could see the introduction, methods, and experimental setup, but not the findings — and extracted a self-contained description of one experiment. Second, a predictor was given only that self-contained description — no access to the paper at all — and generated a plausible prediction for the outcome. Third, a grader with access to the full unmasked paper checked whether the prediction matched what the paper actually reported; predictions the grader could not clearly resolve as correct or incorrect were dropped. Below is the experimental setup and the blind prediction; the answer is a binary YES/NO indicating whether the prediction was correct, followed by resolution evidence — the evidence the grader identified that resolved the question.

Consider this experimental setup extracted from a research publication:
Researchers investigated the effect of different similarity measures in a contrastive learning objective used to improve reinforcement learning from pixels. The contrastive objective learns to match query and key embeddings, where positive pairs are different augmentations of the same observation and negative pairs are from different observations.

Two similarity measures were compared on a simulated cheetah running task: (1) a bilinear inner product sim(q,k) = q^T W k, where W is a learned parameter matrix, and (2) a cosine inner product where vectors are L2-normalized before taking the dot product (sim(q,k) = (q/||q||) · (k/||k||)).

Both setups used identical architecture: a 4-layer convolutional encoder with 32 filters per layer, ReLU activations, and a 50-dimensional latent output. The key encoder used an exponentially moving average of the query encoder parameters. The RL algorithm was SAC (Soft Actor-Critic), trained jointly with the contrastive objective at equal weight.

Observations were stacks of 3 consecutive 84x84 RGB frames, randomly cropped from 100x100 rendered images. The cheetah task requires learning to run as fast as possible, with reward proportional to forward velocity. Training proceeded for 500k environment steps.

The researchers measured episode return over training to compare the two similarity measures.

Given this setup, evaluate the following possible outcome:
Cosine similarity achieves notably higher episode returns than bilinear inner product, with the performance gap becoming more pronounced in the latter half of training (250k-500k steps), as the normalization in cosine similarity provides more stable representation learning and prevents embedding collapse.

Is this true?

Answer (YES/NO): NO